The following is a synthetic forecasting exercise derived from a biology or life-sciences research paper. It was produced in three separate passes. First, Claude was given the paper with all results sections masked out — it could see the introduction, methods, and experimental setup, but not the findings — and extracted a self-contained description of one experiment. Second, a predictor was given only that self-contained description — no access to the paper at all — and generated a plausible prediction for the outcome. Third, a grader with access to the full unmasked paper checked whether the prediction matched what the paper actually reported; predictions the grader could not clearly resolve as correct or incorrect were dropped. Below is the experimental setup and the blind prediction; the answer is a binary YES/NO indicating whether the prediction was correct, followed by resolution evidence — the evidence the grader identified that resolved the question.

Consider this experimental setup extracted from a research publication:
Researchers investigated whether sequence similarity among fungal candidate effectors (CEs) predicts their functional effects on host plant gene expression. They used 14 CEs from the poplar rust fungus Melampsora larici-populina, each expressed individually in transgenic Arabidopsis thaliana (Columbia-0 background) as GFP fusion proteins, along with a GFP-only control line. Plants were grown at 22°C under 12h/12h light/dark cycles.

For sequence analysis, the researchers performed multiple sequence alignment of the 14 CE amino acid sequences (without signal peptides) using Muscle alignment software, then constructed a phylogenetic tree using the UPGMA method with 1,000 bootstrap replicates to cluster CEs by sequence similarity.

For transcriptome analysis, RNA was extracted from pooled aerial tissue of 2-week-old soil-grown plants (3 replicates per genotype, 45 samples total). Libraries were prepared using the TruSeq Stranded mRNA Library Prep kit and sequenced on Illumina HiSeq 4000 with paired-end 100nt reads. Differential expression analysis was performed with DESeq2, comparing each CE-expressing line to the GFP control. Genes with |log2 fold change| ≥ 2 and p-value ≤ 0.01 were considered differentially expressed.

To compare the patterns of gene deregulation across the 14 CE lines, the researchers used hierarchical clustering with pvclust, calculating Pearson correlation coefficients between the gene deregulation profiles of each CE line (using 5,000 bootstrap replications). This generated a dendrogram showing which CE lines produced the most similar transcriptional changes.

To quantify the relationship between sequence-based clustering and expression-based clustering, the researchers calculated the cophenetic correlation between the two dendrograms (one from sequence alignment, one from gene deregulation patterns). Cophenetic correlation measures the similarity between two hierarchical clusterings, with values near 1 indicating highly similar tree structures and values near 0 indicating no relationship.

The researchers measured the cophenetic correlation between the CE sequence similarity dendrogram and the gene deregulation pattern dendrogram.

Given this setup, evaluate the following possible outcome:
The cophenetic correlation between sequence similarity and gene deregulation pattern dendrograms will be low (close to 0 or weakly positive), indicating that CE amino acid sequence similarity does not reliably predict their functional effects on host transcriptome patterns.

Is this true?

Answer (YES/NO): YES